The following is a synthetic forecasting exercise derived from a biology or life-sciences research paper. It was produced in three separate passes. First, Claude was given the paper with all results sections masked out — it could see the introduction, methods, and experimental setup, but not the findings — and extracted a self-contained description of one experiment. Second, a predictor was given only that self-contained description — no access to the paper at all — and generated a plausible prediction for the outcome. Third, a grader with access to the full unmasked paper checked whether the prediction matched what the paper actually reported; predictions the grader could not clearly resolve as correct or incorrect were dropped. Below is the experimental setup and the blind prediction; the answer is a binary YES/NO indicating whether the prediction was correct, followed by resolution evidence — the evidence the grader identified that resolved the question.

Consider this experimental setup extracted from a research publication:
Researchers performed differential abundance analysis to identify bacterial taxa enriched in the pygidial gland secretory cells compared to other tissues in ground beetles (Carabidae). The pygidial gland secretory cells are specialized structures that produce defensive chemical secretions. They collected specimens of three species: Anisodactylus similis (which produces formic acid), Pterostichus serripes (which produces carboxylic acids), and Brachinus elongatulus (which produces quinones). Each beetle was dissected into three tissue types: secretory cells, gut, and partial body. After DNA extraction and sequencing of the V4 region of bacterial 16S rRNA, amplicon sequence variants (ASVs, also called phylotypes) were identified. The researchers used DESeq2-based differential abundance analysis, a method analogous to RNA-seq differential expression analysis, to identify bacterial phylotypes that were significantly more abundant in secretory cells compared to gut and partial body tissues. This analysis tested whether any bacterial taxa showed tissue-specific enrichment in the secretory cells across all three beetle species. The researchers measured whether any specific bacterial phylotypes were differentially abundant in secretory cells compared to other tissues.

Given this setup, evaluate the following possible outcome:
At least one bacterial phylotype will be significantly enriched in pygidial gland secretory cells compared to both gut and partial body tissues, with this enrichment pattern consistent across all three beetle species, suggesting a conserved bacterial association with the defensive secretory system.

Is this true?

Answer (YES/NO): YES